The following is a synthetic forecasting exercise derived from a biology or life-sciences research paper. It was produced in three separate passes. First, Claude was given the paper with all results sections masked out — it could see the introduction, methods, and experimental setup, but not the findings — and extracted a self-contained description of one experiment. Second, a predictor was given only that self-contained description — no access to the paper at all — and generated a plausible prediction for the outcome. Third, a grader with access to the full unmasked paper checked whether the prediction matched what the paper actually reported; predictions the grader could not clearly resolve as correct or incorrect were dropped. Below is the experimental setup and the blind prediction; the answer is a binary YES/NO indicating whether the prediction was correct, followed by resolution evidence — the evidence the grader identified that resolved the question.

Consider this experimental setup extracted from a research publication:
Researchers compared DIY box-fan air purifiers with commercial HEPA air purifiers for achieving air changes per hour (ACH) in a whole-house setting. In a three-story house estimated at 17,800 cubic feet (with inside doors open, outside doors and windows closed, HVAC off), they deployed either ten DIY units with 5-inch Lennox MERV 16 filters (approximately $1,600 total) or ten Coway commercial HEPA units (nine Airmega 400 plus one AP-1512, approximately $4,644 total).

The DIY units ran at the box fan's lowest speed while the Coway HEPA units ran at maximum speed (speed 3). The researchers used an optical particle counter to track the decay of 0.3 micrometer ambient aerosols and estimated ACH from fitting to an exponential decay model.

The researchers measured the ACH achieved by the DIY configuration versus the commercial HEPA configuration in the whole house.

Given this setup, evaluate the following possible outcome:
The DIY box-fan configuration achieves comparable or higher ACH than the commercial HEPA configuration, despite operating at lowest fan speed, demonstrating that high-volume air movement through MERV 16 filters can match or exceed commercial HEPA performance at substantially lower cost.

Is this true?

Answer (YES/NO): NO